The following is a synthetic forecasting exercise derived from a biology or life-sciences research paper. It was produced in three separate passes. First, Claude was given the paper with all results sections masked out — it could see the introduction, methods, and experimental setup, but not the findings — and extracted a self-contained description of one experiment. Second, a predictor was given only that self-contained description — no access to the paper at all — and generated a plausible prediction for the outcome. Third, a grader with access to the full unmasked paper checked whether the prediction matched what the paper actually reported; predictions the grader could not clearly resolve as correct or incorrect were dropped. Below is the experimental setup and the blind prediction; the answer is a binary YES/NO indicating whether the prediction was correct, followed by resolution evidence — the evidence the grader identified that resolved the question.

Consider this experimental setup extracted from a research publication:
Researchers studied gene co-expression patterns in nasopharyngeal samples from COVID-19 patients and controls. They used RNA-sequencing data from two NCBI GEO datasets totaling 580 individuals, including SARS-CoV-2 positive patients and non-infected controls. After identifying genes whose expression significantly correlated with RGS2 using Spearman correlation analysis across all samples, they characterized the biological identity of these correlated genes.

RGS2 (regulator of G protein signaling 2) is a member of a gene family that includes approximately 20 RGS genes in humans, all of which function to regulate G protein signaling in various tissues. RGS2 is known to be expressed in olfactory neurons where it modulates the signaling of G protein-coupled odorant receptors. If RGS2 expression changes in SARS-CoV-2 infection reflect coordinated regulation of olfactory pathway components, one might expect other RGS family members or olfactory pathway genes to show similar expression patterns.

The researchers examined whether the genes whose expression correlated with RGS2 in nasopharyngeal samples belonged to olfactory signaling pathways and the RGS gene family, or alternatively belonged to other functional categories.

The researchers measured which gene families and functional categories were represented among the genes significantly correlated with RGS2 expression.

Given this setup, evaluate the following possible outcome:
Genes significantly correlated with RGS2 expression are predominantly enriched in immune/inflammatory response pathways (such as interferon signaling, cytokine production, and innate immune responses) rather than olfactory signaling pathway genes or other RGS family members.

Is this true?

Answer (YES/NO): YES